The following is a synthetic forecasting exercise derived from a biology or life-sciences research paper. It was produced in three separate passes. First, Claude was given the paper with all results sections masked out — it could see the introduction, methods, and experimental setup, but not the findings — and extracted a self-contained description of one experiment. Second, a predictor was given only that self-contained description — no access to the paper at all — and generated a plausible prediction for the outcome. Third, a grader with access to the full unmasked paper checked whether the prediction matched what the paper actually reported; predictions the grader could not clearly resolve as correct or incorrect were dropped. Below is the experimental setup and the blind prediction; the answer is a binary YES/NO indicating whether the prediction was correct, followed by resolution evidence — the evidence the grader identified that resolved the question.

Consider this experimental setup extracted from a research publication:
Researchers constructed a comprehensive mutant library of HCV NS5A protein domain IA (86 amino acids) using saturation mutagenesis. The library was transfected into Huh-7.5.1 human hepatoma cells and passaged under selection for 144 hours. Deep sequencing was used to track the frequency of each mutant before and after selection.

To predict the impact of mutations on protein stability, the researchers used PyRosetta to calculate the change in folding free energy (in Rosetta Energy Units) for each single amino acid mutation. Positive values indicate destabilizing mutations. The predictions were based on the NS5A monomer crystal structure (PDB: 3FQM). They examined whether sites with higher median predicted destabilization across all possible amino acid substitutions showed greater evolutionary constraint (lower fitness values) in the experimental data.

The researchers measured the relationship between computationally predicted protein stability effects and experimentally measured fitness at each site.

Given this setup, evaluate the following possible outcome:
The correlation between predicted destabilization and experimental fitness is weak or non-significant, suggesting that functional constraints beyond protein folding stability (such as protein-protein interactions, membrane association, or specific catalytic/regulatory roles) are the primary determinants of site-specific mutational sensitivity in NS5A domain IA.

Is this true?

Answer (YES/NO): NO